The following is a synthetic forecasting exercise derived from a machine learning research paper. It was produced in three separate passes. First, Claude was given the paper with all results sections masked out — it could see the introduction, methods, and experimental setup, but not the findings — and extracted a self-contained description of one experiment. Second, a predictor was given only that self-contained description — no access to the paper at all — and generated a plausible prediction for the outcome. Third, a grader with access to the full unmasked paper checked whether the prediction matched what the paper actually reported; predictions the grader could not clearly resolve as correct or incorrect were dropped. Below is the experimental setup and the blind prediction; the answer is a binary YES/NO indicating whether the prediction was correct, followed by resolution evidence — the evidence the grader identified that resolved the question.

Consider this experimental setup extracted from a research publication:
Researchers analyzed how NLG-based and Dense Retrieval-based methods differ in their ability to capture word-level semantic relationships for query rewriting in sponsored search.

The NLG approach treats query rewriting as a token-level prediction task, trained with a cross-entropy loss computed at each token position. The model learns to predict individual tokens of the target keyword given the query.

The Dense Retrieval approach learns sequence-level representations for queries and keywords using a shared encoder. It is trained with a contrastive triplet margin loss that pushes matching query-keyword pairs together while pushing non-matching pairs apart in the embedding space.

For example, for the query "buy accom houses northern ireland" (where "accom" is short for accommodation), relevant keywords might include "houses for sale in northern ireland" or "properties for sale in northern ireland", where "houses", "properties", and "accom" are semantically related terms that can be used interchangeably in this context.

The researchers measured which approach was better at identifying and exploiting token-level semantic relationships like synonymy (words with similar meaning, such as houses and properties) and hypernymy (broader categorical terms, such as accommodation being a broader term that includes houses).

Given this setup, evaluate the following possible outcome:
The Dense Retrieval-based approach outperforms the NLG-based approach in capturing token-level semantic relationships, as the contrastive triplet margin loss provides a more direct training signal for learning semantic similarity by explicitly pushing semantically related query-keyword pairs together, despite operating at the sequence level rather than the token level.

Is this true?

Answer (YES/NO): NO